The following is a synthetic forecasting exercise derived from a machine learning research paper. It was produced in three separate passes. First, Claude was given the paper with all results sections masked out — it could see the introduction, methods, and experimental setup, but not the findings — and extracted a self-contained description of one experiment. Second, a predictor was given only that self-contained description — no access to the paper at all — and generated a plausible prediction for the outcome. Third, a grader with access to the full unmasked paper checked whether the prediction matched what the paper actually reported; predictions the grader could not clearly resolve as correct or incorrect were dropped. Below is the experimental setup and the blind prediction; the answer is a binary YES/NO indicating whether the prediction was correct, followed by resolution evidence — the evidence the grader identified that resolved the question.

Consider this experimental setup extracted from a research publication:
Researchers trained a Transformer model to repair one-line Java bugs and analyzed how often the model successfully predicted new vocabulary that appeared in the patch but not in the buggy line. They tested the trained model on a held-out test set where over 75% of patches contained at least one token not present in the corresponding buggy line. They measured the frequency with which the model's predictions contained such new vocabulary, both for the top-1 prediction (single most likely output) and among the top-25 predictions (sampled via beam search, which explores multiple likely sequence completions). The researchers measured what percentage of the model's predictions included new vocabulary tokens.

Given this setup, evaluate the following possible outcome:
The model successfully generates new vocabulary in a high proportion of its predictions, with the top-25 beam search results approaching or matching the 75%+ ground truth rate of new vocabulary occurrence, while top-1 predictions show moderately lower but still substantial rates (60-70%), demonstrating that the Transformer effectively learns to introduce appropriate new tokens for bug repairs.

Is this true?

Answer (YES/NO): NO